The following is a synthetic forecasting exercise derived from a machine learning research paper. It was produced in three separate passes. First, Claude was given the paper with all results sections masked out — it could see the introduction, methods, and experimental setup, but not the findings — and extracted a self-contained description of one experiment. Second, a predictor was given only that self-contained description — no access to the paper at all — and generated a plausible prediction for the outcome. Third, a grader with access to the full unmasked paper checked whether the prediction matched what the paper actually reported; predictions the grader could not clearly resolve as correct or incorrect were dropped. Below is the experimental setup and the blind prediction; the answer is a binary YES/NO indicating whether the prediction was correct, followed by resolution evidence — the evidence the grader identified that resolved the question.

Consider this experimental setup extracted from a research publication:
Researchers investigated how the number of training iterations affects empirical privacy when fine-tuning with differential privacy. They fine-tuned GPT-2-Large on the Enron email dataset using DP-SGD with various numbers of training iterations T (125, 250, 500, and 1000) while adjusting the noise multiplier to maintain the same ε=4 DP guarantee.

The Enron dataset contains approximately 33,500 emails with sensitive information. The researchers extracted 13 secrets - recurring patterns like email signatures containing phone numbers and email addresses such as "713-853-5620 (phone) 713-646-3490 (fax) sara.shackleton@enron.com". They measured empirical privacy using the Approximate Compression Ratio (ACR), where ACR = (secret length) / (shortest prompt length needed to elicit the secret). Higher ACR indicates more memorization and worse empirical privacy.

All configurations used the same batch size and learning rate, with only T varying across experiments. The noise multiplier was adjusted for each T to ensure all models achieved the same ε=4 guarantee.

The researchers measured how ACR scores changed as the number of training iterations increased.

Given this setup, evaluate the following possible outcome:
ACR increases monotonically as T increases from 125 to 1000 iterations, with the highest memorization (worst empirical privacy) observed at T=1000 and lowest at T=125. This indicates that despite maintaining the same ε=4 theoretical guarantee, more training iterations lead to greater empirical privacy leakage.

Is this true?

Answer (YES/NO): YES